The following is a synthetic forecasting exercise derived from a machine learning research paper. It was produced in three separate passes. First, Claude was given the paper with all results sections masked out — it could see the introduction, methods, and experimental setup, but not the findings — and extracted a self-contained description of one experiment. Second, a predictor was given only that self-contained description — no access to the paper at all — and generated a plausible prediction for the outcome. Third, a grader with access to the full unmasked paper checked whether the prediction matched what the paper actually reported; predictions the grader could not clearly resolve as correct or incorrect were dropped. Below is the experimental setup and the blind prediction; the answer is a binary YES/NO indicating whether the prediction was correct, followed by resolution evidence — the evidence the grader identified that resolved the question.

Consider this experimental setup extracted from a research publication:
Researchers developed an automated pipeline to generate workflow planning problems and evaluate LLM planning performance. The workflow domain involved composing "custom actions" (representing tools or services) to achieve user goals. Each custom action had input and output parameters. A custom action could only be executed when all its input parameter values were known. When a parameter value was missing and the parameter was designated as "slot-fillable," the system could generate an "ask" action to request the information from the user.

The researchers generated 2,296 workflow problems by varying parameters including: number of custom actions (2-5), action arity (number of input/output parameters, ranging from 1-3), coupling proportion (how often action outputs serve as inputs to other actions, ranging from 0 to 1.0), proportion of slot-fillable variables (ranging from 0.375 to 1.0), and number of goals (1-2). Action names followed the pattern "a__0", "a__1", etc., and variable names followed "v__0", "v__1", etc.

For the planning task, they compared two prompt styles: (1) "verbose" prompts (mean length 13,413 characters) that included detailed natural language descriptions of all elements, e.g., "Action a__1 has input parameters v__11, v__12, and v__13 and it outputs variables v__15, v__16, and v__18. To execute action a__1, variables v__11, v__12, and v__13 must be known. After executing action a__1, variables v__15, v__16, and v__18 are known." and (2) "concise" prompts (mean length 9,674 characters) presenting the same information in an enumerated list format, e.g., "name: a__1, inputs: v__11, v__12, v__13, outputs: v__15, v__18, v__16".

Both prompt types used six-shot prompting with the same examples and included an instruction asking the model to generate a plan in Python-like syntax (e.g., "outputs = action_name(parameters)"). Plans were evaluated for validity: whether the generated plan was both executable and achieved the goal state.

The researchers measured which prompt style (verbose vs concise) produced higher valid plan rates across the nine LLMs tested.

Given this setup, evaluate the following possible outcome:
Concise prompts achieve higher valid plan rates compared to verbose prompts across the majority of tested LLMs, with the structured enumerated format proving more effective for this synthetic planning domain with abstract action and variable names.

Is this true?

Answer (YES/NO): NO